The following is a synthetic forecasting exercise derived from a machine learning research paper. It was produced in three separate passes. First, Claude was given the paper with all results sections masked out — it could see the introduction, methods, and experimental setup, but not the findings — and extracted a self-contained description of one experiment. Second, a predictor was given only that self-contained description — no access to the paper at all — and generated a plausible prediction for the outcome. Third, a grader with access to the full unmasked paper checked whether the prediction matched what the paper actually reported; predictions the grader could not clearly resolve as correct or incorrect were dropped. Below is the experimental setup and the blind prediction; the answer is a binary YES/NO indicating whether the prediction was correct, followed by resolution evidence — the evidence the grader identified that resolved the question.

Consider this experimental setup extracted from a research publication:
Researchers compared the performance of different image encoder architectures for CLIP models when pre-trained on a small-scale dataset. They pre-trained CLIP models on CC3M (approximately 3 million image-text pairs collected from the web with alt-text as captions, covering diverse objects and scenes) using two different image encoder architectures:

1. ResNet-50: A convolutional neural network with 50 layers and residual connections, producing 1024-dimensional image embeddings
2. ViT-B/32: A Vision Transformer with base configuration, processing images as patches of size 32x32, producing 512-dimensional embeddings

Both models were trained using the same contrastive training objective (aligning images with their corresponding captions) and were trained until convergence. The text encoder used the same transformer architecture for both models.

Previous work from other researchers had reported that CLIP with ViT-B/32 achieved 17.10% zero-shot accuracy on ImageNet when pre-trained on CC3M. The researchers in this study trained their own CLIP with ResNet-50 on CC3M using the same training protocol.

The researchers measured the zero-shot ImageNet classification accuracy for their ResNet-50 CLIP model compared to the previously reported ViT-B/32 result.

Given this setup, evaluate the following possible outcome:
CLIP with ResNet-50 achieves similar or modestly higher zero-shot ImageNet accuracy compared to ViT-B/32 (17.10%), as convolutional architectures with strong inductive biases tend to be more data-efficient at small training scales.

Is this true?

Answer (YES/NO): YES